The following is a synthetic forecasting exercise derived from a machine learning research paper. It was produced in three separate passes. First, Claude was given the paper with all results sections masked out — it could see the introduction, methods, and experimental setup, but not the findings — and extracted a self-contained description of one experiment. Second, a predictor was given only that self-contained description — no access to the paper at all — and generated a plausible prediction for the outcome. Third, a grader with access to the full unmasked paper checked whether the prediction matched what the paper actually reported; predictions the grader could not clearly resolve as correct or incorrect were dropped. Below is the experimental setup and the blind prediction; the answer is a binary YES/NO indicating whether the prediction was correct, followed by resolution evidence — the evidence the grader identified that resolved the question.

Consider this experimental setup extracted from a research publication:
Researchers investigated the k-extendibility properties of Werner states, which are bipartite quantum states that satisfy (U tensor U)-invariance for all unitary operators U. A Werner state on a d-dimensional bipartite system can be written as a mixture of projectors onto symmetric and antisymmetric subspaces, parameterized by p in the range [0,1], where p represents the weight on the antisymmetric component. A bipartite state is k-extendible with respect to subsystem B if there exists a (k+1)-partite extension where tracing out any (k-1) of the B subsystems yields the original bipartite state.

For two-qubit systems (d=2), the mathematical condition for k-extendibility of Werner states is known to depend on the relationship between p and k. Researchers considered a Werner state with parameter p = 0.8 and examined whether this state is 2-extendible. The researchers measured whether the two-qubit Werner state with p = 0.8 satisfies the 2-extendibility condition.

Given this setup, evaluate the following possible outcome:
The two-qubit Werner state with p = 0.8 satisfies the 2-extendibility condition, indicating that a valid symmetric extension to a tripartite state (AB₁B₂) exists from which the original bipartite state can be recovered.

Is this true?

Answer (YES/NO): NO